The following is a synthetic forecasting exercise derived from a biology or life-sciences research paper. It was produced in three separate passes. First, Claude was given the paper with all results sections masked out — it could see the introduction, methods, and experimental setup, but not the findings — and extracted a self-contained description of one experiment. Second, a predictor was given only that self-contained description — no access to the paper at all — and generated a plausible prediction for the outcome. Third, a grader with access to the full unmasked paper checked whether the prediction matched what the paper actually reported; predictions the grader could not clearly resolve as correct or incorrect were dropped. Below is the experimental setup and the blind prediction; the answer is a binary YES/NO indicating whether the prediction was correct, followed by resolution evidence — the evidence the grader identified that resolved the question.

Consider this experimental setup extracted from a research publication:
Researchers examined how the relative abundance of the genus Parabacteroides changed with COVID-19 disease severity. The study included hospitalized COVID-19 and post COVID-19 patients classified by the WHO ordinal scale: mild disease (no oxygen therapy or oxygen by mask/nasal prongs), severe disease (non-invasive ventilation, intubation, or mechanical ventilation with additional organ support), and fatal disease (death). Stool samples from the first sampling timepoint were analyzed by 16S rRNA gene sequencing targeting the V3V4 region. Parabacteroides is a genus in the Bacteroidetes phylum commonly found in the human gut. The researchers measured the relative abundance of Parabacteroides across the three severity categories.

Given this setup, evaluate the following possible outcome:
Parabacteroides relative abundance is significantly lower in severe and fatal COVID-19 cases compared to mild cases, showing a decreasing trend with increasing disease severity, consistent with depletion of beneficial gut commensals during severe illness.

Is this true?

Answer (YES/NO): NO